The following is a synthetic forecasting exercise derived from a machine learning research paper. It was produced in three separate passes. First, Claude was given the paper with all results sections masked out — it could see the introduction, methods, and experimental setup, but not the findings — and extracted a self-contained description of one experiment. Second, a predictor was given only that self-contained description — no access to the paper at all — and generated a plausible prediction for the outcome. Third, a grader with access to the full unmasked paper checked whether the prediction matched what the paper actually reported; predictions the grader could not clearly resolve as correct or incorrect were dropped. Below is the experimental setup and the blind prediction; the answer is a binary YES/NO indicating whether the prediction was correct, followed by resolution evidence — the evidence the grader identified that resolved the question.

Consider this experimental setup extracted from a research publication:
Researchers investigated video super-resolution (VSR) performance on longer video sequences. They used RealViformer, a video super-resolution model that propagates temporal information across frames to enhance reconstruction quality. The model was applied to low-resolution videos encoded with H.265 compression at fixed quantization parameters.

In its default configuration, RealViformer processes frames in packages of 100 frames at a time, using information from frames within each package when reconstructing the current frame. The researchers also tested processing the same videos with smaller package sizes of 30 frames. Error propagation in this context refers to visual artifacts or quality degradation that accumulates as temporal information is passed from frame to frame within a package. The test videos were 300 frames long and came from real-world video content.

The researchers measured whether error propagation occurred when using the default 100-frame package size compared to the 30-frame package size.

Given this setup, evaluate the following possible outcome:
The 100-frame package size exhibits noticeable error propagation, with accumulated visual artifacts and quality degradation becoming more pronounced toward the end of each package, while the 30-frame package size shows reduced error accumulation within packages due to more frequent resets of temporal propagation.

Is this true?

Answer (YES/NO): YES